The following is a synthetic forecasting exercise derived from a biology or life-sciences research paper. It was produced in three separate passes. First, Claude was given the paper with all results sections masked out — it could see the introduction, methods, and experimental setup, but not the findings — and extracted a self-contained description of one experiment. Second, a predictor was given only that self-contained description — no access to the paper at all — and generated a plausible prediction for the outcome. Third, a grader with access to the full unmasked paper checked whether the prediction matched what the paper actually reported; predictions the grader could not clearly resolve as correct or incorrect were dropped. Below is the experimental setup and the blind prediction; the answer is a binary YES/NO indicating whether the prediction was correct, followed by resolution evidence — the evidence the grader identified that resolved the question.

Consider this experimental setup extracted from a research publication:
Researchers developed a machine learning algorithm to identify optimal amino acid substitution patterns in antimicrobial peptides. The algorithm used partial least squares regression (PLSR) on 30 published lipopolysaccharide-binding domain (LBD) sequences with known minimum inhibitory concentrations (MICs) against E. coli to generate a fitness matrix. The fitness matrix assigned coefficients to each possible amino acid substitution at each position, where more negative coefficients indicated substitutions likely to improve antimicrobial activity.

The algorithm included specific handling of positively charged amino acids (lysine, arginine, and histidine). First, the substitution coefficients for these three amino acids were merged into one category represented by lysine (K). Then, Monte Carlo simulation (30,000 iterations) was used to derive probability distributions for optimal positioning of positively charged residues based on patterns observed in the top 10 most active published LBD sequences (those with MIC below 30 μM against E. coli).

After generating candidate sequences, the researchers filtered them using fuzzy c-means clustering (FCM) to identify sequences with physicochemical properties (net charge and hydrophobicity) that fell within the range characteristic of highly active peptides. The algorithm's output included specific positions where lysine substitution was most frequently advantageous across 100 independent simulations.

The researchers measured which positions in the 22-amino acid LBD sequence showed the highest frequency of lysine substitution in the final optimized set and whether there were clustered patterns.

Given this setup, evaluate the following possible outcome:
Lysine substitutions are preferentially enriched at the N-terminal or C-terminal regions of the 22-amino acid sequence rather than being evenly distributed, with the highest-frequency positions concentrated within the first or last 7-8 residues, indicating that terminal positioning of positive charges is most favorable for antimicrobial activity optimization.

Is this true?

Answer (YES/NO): NO